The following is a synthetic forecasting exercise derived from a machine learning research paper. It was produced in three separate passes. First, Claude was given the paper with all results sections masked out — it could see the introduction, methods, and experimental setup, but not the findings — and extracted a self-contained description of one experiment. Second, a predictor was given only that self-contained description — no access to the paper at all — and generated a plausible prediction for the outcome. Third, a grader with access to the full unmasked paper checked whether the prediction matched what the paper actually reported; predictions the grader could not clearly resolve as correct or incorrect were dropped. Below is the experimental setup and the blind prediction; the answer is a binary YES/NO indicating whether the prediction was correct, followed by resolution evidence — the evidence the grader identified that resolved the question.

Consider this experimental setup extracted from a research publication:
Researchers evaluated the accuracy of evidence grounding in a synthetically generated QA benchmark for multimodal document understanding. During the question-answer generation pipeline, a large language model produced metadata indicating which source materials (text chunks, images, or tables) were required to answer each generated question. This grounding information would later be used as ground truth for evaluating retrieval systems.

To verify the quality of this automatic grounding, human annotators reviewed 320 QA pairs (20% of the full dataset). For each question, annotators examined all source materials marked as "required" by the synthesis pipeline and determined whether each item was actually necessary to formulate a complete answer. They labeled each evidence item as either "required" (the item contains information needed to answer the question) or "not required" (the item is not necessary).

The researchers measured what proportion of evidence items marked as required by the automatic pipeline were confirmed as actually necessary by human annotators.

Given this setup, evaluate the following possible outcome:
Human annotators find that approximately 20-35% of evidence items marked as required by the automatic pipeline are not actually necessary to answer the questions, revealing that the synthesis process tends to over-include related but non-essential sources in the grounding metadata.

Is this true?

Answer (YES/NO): NO